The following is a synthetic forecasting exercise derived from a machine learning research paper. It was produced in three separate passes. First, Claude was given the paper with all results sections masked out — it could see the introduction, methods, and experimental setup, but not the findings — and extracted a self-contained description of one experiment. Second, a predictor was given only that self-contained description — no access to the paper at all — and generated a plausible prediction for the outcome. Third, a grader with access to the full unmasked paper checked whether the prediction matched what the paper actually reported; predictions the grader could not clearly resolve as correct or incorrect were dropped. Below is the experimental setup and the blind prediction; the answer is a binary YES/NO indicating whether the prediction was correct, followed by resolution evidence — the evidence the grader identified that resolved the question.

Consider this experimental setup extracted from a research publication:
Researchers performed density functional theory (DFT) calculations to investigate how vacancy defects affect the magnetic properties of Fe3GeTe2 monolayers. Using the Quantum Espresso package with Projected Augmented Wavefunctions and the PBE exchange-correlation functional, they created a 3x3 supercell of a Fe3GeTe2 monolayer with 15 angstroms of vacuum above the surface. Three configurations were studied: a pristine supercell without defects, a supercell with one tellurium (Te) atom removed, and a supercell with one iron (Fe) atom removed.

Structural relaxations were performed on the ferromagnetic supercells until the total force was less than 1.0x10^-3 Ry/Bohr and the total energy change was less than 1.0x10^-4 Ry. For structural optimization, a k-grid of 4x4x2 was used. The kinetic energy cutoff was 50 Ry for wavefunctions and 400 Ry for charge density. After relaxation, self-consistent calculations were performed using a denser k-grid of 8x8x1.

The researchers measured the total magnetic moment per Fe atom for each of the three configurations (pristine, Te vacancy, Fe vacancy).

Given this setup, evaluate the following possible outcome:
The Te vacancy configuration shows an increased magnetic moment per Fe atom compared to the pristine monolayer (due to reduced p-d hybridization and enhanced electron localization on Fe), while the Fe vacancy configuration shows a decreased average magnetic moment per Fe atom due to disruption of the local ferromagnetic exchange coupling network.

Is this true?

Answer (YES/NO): YES